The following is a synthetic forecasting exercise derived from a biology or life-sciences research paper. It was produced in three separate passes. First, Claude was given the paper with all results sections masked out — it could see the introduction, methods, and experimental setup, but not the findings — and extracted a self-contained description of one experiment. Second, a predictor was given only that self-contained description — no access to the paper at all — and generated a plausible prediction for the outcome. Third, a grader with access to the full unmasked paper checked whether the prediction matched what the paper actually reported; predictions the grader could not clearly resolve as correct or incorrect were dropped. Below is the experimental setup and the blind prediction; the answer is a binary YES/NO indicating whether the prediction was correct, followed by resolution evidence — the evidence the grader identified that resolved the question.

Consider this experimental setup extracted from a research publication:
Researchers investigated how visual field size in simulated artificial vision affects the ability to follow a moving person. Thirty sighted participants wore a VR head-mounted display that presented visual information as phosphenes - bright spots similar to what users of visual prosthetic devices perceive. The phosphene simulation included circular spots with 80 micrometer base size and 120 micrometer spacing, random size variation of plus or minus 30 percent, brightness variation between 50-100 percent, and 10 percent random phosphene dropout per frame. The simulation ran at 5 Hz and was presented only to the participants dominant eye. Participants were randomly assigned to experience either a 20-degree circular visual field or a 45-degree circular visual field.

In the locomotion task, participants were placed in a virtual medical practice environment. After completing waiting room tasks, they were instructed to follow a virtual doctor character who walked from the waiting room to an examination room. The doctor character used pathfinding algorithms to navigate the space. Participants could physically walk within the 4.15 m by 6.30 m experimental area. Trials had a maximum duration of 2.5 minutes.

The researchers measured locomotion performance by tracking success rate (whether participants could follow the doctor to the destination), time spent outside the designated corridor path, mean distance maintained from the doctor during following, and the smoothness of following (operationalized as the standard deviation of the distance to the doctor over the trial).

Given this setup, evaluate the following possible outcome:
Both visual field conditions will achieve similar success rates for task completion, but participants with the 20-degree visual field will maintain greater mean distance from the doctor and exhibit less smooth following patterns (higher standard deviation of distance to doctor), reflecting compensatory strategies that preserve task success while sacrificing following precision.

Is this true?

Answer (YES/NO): NO